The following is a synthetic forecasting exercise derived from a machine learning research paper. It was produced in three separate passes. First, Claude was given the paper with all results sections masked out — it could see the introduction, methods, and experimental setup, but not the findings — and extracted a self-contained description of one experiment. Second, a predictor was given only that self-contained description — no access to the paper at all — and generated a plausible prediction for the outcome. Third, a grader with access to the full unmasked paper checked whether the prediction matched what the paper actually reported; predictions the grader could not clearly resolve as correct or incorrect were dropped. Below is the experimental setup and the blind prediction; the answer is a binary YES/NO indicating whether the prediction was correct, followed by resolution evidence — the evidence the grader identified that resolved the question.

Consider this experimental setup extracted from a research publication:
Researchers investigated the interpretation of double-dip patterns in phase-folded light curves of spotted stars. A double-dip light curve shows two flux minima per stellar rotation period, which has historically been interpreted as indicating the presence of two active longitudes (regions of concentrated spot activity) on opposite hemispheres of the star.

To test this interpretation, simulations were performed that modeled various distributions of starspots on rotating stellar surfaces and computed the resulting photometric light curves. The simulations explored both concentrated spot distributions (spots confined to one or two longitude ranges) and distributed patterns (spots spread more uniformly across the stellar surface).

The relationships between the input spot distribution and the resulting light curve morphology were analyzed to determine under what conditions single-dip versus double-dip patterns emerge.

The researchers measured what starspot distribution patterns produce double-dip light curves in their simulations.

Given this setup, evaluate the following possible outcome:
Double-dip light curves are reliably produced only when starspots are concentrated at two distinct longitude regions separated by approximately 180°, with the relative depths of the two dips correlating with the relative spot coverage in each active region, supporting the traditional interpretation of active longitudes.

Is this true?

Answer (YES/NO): NO